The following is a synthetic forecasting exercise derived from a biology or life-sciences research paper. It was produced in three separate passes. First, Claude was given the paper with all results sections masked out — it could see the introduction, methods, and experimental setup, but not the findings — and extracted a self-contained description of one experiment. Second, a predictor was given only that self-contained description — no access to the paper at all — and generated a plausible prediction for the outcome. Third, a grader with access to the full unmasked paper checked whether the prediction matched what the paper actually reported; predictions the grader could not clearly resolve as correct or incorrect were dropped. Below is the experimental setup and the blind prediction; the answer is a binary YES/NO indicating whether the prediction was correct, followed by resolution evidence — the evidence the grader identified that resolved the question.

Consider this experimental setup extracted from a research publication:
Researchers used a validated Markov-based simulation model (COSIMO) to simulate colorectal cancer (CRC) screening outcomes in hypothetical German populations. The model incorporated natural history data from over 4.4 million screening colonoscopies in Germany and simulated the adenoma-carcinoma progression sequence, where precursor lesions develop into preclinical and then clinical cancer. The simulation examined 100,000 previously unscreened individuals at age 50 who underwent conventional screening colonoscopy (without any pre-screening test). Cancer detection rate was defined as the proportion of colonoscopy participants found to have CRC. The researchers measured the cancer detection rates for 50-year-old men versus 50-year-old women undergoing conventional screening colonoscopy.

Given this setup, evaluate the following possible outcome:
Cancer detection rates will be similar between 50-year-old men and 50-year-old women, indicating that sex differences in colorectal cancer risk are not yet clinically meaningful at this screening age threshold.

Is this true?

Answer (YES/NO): NO